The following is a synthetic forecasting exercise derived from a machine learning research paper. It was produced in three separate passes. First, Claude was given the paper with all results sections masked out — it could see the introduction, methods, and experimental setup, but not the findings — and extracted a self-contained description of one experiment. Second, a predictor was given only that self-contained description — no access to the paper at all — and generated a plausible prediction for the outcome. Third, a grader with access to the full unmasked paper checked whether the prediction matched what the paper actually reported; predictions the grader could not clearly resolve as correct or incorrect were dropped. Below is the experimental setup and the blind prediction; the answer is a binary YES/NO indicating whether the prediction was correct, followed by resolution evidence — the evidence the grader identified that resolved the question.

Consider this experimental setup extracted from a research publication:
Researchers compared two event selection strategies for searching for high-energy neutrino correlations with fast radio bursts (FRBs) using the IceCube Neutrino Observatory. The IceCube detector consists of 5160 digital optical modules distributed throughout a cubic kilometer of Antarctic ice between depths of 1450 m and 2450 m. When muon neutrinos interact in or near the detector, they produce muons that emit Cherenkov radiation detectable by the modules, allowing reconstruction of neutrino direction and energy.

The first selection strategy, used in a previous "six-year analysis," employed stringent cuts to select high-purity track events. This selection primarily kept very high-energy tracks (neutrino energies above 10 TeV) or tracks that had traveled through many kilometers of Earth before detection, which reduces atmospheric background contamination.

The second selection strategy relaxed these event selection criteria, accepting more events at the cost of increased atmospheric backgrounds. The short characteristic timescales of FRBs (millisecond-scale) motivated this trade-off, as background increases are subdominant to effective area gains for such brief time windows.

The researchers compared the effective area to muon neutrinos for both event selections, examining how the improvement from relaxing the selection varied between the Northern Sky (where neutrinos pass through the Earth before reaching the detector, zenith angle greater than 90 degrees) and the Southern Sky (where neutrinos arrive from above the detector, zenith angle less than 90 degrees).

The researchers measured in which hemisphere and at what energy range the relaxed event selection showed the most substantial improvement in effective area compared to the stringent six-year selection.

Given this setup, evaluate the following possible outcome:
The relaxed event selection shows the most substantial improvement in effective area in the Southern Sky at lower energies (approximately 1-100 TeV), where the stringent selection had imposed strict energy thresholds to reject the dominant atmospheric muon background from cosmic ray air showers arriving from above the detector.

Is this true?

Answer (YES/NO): YES